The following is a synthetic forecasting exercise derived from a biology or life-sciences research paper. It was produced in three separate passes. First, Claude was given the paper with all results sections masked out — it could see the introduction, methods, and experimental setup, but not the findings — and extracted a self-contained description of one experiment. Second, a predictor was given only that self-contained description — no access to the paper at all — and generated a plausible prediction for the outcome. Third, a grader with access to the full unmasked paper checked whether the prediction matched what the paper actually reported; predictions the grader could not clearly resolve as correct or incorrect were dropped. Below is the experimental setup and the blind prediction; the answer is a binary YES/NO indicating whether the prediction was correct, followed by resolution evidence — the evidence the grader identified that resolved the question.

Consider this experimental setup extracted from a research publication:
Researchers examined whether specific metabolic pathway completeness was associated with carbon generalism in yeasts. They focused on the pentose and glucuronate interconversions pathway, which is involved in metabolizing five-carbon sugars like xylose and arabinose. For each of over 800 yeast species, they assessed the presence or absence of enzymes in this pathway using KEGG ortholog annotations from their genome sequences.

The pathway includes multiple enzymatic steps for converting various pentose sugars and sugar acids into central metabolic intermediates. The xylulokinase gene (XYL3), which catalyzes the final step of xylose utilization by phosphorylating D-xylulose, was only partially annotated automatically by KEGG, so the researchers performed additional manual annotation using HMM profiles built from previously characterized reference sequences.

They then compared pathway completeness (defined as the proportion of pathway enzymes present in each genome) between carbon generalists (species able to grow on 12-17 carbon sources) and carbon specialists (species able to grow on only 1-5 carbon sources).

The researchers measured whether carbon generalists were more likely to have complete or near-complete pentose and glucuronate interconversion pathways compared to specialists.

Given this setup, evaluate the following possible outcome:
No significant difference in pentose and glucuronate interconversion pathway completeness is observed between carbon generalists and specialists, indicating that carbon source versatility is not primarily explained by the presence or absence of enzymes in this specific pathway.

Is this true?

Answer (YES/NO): NO